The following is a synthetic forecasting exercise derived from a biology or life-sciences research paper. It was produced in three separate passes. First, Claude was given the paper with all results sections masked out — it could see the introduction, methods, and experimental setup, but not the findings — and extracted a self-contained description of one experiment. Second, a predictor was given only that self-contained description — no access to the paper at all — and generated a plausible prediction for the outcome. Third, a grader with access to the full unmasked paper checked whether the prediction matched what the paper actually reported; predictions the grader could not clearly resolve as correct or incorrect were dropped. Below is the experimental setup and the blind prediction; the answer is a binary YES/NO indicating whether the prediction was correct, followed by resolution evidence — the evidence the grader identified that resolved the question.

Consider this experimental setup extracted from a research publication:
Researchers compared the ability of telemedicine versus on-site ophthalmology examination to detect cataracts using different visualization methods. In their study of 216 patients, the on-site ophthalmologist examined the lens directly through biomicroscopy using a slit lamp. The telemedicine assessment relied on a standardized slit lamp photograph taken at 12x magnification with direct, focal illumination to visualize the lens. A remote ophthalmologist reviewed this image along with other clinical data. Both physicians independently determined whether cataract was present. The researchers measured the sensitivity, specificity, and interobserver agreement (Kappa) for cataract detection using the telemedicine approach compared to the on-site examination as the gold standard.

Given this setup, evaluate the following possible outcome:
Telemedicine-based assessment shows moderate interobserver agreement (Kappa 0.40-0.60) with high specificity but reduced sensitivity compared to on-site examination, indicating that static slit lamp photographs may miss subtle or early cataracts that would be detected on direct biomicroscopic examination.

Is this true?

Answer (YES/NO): NO